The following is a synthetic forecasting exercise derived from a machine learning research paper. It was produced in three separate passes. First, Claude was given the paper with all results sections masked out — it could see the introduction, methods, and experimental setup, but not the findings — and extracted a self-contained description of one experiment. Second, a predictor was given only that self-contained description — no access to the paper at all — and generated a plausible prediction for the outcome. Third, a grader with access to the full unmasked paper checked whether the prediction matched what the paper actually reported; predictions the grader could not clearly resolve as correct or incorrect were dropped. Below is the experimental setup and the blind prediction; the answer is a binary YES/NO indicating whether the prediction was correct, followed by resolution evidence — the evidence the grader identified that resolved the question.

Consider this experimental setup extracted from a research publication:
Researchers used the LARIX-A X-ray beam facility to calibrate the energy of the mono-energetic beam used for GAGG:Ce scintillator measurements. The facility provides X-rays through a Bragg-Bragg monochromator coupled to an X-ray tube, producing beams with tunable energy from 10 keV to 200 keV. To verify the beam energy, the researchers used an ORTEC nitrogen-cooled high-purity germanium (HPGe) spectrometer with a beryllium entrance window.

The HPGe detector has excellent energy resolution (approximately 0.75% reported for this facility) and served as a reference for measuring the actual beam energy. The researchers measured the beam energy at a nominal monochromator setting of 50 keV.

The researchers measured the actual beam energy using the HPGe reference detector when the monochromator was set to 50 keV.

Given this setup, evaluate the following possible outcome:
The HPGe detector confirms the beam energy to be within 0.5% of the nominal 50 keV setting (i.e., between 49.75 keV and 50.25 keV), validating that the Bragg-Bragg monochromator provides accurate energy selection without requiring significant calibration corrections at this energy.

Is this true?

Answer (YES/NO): NO